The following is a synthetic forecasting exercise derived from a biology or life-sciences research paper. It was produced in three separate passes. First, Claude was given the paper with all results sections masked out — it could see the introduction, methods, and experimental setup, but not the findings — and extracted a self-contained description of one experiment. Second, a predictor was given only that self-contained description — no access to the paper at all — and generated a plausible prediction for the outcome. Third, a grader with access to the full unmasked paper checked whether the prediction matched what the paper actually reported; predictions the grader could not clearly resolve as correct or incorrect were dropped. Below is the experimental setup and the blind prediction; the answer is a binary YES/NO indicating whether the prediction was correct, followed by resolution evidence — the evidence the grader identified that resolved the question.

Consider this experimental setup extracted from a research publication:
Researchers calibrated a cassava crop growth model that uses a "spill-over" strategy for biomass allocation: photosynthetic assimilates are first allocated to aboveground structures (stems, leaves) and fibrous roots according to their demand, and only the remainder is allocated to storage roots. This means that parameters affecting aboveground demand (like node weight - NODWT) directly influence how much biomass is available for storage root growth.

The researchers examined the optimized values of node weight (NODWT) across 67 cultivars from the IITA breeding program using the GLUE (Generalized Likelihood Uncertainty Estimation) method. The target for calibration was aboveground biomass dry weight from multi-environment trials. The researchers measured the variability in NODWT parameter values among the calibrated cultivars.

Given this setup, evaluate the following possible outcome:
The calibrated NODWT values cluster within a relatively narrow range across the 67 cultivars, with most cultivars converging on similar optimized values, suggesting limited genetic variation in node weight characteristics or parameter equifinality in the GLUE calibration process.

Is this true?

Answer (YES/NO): NO